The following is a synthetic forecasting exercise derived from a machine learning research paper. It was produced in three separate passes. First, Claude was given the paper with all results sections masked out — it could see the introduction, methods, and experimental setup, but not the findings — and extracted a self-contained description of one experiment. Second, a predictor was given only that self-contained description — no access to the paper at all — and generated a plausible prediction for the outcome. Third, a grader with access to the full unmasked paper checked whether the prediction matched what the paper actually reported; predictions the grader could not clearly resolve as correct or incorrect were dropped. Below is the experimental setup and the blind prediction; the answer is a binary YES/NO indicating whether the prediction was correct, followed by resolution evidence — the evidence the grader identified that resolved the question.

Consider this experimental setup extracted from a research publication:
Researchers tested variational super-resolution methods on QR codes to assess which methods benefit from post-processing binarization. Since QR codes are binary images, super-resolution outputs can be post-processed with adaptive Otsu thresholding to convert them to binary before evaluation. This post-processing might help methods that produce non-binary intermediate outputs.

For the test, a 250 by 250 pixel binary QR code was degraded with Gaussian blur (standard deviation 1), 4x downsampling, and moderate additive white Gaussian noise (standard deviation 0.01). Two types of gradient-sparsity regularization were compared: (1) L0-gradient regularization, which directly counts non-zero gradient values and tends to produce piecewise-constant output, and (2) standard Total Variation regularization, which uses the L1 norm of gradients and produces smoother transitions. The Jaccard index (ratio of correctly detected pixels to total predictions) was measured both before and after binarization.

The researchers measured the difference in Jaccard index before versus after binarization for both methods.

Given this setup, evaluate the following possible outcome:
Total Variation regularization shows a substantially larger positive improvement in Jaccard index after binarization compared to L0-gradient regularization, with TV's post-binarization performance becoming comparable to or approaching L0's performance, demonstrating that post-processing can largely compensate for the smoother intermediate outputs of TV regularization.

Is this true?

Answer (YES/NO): NO